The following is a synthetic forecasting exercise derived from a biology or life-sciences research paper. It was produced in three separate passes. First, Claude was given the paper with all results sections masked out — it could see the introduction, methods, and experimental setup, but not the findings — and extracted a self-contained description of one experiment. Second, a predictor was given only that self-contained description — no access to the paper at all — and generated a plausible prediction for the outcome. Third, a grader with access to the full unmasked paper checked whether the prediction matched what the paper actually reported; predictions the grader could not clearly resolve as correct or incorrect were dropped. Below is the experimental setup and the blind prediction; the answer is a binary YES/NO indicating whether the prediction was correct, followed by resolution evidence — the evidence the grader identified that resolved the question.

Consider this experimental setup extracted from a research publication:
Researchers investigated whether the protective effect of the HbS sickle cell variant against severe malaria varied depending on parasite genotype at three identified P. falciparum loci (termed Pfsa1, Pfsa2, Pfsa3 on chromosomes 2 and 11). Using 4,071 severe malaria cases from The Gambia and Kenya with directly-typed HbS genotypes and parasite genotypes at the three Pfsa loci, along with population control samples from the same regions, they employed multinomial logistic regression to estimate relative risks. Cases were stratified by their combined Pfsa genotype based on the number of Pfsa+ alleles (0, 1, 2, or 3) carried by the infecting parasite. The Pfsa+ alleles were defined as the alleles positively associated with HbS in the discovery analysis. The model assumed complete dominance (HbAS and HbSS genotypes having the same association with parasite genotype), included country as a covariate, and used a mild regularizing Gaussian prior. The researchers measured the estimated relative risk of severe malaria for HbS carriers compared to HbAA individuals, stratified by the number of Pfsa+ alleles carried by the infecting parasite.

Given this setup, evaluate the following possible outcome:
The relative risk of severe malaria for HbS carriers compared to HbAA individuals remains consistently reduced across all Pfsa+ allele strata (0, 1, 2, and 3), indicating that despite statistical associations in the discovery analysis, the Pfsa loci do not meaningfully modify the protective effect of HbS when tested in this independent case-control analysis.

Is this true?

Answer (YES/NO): NO